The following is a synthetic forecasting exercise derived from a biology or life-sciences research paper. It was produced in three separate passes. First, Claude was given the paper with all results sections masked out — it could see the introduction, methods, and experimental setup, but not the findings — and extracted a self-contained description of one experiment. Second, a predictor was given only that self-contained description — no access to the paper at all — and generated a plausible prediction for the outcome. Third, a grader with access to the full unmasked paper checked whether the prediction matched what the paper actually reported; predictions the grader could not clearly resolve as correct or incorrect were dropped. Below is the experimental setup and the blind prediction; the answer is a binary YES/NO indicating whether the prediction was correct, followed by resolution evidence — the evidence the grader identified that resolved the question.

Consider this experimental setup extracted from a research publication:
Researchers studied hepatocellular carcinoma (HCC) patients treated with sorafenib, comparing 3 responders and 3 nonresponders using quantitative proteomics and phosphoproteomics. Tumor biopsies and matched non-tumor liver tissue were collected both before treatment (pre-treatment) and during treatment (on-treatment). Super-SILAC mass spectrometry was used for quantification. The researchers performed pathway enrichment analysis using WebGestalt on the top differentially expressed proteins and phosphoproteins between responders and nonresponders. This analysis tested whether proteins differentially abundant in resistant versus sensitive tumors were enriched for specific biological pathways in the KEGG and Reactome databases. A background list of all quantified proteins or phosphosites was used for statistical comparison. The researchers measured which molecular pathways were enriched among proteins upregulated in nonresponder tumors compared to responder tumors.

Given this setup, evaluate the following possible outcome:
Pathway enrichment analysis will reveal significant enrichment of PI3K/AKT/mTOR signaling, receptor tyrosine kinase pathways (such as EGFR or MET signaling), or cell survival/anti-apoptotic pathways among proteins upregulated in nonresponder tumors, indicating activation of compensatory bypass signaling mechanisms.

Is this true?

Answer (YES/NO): NO